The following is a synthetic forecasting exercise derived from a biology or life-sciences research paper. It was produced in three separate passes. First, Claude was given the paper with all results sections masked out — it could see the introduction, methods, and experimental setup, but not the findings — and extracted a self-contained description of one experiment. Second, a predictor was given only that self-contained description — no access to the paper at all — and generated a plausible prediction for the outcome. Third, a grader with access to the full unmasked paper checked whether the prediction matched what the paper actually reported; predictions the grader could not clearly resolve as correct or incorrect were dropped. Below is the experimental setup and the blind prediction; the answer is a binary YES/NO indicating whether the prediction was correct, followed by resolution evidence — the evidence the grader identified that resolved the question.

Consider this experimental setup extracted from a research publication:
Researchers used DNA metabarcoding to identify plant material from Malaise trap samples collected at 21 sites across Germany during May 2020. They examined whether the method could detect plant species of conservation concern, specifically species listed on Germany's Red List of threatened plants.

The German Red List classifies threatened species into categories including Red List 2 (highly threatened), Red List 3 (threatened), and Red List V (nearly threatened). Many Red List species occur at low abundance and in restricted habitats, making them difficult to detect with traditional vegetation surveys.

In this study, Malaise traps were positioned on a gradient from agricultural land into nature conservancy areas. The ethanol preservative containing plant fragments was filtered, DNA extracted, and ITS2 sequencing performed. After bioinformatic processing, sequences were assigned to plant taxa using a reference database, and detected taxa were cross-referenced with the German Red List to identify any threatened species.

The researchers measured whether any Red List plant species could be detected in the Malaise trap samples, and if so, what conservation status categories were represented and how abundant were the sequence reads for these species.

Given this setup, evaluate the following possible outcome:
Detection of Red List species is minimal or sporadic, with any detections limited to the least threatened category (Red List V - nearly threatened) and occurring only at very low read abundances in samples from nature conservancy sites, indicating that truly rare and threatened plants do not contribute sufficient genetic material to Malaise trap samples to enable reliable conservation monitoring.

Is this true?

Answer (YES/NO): NO